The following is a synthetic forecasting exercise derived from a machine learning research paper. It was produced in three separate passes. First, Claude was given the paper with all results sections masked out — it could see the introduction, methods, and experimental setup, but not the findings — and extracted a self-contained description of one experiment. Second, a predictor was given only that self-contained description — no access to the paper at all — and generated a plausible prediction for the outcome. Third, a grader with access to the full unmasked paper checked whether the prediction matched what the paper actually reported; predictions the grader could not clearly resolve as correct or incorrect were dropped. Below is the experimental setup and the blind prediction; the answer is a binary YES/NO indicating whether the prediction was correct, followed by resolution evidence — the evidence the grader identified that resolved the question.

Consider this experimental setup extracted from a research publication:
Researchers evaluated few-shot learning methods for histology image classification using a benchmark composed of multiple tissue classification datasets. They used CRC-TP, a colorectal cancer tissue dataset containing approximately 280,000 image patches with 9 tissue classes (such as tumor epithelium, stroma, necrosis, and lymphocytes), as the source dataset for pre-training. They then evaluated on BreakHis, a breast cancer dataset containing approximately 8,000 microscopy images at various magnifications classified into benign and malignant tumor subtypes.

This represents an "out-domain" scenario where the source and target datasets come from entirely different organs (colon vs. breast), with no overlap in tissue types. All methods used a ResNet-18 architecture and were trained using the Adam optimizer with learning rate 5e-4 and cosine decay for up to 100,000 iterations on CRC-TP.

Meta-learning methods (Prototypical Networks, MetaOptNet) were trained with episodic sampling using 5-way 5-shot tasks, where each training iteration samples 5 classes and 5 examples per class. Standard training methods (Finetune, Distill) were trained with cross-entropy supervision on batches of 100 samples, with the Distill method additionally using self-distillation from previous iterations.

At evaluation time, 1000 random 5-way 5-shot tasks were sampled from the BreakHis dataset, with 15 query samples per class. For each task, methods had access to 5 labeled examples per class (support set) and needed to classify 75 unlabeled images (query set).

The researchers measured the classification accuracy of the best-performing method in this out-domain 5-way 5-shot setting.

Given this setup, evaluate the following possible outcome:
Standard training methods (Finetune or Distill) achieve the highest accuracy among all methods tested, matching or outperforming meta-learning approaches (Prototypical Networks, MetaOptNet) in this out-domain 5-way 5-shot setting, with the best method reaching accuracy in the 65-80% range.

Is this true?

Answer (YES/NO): NO